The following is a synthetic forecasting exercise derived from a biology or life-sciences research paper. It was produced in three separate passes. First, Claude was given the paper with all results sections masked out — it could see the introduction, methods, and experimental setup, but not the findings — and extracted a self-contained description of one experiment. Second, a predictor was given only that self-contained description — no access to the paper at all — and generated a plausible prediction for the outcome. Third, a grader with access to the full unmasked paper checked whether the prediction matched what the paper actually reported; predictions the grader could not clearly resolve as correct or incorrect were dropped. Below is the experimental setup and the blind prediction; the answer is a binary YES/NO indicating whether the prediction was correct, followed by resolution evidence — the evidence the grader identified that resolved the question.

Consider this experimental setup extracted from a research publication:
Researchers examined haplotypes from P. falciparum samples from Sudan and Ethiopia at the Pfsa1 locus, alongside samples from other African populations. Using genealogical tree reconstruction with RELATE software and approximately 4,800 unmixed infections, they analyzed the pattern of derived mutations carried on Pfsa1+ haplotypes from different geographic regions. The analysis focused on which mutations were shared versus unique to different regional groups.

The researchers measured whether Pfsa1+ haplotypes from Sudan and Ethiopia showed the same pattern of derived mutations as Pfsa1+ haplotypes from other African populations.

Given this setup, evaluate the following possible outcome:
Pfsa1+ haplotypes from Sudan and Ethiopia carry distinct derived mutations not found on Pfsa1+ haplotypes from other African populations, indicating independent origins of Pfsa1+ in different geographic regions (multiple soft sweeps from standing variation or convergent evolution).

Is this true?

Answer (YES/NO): YES